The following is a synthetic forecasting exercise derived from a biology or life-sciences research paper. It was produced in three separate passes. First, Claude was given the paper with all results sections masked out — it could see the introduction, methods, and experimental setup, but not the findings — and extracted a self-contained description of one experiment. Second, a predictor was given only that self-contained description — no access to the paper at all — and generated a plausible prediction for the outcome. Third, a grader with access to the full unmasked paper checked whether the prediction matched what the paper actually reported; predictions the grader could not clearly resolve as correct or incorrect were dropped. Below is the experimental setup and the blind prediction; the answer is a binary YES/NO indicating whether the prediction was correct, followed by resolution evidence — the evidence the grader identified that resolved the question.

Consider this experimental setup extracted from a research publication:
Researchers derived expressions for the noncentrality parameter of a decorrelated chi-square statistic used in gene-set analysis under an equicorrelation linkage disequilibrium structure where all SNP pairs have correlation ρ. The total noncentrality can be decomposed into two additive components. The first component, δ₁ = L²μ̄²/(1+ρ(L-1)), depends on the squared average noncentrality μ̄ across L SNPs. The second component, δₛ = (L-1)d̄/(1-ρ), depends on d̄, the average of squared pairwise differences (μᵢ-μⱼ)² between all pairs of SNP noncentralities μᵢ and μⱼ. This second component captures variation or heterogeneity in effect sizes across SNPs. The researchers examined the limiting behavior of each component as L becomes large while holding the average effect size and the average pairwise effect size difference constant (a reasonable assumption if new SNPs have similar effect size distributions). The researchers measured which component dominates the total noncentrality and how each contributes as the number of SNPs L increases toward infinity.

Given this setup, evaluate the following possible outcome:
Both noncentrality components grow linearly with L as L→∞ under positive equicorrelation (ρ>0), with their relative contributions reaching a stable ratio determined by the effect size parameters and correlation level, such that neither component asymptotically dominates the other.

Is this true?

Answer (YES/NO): NO